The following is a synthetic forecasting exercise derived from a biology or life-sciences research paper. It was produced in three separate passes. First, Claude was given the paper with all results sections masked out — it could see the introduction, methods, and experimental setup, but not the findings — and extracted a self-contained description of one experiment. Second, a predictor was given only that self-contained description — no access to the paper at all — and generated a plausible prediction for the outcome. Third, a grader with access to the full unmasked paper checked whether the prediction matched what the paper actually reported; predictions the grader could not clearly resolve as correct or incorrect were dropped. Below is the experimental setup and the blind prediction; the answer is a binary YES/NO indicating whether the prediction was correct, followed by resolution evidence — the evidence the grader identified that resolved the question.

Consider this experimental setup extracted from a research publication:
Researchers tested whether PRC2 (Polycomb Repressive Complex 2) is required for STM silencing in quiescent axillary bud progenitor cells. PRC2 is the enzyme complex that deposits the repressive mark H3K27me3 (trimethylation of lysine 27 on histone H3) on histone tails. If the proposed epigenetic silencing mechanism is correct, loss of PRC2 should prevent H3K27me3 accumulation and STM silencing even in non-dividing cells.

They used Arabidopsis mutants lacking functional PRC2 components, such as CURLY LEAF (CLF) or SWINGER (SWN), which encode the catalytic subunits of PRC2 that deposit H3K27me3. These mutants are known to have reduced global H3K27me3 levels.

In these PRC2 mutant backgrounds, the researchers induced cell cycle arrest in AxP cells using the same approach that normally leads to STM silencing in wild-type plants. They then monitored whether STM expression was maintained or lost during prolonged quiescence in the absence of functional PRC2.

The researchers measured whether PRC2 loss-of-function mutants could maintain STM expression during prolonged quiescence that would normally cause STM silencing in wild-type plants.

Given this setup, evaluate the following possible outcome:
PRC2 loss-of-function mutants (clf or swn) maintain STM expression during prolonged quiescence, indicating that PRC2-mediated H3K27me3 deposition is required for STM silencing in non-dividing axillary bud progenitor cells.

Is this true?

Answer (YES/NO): YES